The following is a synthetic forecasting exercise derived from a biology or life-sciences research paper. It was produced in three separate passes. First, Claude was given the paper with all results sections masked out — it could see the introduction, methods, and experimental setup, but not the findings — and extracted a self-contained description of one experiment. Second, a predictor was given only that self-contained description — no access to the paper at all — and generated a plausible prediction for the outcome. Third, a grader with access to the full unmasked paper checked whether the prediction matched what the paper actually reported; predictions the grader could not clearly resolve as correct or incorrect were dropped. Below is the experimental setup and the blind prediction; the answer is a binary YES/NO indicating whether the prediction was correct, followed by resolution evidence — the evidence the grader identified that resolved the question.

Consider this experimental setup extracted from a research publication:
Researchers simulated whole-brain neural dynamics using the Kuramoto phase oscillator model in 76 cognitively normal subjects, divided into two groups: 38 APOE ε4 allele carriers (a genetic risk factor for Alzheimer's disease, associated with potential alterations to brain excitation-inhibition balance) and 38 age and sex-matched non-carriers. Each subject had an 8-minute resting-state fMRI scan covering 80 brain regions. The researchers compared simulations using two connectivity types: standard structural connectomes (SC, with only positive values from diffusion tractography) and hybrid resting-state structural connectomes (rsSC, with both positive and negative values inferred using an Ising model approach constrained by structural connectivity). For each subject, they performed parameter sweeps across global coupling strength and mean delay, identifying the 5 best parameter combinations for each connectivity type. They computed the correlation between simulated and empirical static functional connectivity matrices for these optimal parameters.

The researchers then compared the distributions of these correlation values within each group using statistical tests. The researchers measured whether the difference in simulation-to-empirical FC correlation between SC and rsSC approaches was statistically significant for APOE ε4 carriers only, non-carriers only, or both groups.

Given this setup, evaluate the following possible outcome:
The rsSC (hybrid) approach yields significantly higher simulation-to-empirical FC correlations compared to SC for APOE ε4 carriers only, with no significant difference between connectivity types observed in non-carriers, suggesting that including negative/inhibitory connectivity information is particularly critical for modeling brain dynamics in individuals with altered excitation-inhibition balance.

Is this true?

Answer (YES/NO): NO